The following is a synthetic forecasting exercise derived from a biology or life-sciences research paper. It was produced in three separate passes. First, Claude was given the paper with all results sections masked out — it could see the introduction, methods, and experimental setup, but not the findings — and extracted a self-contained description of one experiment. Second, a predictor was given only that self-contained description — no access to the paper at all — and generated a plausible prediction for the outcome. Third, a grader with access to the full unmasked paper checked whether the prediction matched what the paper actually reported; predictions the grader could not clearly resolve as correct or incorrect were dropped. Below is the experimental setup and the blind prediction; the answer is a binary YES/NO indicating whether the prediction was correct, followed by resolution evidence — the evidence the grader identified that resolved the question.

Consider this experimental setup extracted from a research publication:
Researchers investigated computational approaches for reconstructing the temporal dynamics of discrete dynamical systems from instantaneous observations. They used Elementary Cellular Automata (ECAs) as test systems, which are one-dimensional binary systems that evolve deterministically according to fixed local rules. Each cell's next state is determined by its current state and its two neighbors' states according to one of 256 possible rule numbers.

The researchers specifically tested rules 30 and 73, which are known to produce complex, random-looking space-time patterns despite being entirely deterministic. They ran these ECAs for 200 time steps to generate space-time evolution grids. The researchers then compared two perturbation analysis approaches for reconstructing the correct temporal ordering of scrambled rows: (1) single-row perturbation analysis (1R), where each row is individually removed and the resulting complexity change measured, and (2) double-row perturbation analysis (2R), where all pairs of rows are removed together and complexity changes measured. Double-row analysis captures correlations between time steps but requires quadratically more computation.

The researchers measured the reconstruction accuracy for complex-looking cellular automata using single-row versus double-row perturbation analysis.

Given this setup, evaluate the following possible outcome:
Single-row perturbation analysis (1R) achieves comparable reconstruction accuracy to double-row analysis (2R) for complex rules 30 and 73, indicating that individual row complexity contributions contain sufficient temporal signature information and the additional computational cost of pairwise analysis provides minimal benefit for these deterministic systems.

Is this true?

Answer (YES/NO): NO